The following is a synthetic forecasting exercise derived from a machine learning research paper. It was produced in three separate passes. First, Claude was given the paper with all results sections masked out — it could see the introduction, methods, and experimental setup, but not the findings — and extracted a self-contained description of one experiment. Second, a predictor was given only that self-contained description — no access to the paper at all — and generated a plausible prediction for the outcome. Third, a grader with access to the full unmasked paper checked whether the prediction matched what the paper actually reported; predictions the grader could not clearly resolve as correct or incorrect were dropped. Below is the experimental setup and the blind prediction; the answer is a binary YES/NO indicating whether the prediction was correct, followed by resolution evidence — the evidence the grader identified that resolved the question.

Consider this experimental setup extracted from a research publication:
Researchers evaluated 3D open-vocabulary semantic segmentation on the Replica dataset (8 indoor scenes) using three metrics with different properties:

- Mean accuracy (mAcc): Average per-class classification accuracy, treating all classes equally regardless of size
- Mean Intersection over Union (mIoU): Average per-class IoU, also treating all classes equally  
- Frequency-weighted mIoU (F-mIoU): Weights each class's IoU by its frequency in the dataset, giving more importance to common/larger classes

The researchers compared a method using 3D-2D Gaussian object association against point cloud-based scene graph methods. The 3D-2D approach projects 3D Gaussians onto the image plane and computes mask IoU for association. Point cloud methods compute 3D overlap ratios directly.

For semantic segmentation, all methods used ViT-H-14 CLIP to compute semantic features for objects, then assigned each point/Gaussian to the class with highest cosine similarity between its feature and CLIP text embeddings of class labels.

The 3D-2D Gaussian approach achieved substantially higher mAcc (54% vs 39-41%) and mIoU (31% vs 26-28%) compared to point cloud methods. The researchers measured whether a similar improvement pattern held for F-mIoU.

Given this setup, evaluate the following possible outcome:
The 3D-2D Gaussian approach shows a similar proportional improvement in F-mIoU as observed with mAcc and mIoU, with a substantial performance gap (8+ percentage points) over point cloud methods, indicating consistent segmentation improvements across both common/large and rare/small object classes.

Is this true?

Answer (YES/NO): NO